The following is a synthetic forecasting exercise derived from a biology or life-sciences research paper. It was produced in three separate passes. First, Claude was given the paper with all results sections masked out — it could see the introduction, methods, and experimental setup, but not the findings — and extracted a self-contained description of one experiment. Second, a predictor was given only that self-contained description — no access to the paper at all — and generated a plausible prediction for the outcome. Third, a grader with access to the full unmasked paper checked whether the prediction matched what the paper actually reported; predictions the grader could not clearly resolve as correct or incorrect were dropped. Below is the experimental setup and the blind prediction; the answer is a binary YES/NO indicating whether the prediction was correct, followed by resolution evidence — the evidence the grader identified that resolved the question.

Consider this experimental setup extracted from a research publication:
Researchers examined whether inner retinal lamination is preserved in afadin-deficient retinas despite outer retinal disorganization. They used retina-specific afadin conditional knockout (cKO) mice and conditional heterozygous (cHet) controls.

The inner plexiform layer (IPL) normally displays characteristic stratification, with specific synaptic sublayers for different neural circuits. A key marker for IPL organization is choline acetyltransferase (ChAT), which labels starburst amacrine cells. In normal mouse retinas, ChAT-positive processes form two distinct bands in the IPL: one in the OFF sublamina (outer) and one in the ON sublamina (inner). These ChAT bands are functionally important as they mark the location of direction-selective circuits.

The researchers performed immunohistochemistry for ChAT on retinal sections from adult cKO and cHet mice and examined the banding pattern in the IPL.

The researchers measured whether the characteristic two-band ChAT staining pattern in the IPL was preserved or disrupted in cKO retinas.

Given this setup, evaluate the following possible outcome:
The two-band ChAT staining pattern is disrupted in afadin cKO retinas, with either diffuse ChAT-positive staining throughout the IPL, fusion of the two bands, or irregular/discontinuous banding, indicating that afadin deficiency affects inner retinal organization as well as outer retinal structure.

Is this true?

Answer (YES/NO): NO